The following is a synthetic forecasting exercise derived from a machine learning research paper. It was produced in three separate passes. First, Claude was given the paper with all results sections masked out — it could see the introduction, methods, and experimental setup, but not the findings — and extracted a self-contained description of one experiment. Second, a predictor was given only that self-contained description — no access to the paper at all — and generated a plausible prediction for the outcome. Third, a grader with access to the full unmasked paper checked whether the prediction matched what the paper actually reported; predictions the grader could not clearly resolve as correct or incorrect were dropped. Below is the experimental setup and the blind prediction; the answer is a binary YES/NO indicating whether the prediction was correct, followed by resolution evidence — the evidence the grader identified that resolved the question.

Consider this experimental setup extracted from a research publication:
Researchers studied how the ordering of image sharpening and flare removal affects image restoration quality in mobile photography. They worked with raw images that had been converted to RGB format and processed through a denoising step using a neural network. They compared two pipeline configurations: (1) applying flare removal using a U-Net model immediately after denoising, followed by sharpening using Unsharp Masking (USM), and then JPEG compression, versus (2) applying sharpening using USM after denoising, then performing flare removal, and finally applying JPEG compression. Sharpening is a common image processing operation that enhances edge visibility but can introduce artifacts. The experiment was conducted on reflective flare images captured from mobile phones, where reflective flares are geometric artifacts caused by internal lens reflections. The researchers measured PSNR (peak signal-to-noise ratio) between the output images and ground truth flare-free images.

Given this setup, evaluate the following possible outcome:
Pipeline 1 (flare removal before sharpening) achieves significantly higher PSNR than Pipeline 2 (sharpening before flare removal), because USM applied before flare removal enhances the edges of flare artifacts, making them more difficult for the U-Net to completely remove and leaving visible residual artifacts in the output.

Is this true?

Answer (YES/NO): YES